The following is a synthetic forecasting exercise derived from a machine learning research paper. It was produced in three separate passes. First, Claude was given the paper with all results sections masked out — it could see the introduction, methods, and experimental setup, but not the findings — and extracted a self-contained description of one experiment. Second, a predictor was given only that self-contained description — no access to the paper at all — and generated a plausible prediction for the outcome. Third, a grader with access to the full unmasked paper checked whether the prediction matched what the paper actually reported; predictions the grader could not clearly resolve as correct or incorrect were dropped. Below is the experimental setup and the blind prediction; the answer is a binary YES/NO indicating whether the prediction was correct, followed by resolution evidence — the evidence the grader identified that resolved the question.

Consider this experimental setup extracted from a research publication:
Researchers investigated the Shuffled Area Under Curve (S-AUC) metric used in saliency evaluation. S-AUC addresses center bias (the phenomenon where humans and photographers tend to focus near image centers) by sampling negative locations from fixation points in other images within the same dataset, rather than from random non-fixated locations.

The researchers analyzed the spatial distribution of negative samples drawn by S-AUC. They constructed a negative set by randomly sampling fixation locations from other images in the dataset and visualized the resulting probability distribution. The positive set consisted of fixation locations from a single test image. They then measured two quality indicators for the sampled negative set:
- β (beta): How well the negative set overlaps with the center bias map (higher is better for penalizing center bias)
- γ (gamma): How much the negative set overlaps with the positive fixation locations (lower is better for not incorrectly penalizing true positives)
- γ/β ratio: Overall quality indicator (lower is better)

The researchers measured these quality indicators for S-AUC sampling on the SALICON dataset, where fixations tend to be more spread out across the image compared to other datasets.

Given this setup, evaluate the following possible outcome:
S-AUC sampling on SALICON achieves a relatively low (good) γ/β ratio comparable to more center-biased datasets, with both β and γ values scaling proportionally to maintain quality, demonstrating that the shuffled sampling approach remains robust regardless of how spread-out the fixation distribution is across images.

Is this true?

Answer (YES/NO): NO